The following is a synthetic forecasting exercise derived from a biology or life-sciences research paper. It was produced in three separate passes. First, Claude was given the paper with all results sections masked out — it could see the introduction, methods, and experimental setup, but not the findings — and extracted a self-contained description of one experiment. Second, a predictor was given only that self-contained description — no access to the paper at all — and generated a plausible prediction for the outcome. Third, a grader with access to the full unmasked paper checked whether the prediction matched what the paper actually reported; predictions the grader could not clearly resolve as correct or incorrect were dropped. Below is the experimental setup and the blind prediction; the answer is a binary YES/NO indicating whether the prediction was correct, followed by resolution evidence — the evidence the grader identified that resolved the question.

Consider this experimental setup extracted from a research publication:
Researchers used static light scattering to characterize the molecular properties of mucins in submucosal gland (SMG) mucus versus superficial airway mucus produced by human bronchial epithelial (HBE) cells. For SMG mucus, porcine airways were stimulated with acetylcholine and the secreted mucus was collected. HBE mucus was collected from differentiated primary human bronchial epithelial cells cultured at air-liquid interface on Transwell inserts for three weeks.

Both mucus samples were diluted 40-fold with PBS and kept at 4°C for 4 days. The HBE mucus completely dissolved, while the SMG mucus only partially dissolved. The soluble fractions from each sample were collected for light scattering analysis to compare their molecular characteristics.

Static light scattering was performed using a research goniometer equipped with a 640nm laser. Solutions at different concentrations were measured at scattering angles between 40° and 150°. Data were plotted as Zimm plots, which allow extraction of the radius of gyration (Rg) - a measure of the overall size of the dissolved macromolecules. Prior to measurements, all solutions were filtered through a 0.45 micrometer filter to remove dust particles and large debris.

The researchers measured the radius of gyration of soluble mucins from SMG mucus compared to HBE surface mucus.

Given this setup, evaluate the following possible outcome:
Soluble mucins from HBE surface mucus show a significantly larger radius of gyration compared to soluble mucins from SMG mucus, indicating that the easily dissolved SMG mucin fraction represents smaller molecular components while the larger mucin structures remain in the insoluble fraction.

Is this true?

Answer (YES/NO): NO